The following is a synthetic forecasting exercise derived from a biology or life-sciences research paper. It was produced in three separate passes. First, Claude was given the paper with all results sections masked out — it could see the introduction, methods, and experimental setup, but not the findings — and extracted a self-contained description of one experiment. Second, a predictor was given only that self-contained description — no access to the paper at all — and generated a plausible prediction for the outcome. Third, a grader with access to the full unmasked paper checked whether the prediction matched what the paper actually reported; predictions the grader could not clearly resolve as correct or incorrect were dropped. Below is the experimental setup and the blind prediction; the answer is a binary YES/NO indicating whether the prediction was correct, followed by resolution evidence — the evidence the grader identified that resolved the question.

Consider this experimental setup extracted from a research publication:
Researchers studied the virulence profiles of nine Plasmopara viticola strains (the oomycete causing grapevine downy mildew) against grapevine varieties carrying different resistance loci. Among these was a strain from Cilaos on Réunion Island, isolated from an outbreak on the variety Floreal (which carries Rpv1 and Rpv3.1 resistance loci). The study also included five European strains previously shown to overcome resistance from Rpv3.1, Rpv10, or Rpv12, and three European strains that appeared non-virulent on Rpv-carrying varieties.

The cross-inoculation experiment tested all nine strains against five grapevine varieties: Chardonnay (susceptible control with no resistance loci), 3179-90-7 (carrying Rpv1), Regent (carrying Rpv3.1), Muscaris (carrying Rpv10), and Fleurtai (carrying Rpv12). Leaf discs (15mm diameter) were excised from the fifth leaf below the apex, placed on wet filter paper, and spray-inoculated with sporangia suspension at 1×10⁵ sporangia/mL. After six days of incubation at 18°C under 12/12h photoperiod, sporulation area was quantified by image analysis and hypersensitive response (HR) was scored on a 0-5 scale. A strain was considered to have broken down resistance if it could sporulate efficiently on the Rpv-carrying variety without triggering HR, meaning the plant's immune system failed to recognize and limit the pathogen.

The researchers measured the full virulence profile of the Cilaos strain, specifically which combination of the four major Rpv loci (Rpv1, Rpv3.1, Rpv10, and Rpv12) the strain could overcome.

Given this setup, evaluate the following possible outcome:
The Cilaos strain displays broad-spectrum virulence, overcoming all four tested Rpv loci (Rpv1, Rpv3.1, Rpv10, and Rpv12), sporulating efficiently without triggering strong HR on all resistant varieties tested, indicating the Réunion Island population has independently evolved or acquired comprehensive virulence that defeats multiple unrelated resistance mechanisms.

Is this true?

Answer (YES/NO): NO